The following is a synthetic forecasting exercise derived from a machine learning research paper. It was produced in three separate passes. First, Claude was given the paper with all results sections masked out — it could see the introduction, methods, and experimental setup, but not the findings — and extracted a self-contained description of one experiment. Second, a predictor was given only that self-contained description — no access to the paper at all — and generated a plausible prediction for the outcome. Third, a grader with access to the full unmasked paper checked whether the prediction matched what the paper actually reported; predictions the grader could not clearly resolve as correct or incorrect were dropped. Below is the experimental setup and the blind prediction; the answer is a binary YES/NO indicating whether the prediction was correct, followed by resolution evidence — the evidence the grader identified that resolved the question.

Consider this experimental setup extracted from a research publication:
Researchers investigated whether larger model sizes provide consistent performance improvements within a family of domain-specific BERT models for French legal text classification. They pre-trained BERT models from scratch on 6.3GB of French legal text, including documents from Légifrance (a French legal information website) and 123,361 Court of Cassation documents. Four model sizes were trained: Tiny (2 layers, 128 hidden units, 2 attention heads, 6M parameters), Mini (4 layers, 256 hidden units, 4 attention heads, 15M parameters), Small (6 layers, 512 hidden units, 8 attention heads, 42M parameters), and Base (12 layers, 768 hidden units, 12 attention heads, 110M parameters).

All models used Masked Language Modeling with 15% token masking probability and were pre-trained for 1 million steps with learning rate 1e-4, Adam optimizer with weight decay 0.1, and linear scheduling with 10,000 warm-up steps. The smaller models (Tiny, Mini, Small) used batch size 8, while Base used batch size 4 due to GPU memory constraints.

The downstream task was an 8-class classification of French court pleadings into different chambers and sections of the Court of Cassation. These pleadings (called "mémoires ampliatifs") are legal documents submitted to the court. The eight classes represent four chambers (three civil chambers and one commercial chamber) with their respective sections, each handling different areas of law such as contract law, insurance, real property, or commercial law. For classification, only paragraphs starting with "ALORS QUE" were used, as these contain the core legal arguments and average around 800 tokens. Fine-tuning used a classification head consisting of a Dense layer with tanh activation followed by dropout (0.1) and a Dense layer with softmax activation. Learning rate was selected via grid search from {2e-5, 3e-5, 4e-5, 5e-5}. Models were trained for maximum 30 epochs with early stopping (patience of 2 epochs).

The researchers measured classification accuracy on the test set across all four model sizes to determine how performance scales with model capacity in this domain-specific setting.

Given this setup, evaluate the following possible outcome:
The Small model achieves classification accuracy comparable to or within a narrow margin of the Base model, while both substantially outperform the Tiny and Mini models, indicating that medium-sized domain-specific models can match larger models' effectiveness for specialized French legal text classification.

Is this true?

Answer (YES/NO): NO